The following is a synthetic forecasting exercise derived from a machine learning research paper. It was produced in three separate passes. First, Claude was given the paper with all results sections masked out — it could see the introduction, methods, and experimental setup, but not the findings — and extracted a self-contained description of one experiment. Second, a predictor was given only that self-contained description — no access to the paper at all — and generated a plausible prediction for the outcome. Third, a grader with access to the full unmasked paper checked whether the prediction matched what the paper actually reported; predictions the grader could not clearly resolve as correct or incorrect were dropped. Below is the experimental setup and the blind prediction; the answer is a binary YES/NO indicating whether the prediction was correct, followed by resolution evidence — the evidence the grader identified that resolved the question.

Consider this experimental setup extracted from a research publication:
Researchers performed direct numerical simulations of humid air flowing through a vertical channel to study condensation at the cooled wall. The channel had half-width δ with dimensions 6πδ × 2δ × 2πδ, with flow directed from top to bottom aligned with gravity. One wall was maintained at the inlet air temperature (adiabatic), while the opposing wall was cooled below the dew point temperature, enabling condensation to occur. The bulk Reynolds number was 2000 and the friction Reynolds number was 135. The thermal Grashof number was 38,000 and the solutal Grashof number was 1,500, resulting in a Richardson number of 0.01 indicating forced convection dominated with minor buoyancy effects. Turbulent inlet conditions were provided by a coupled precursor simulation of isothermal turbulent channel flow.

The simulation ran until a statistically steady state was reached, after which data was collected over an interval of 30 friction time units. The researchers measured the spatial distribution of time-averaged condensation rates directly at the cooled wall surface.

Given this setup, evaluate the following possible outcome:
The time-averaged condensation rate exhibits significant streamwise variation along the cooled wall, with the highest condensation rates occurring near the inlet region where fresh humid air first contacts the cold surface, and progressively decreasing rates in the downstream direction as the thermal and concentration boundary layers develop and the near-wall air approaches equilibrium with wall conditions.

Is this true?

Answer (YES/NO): YES